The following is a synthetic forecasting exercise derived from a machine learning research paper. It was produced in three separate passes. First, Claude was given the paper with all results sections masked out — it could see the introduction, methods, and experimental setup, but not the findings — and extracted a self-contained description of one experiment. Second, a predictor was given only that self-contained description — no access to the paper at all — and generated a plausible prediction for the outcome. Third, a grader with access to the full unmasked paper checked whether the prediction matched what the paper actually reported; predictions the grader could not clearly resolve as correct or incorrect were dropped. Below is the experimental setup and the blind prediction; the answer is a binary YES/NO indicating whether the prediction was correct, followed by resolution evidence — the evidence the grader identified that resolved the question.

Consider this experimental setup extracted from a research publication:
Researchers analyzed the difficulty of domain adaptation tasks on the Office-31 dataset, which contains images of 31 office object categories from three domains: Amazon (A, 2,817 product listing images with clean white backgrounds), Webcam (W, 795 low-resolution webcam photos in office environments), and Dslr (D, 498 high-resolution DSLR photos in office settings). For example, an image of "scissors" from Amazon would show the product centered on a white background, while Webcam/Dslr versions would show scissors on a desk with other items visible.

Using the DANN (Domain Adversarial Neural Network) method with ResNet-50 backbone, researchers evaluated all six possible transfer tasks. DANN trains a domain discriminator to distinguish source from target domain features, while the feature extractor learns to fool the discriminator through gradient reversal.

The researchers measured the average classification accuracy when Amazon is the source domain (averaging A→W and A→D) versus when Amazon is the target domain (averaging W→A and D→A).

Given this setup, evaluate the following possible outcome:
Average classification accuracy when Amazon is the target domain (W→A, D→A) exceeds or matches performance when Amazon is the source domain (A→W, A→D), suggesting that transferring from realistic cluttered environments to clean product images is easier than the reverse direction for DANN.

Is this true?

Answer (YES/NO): NO